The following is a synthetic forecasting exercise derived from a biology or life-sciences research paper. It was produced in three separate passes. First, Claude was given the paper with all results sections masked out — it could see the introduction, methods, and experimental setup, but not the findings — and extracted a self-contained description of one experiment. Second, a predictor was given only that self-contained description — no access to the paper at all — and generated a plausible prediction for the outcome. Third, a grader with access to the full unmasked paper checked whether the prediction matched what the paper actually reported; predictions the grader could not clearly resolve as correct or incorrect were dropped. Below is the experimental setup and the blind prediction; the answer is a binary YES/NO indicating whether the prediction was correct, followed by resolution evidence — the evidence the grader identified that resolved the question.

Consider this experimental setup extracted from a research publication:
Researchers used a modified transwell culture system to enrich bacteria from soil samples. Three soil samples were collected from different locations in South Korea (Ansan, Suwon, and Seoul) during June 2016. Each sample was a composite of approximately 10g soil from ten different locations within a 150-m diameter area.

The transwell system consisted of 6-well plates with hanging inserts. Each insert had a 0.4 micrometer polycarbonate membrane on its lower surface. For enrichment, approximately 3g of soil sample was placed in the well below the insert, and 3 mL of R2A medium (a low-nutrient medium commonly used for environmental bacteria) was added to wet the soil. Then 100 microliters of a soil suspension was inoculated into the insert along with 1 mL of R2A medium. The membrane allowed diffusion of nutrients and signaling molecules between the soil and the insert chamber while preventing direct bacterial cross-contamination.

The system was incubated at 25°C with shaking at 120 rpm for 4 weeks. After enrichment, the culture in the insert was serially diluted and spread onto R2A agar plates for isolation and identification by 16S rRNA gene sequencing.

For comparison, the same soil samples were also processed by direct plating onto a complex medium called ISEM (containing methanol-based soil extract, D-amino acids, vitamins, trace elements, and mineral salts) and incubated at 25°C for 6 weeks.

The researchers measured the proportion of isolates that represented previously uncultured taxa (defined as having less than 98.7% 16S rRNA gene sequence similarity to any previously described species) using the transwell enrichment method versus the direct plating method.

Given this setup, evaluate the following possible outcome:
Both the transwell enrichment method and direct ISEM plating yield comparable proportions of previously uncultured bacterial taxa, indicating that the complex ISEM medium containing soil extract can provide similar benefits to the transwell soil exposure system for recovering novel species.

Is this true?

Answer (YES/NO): NO